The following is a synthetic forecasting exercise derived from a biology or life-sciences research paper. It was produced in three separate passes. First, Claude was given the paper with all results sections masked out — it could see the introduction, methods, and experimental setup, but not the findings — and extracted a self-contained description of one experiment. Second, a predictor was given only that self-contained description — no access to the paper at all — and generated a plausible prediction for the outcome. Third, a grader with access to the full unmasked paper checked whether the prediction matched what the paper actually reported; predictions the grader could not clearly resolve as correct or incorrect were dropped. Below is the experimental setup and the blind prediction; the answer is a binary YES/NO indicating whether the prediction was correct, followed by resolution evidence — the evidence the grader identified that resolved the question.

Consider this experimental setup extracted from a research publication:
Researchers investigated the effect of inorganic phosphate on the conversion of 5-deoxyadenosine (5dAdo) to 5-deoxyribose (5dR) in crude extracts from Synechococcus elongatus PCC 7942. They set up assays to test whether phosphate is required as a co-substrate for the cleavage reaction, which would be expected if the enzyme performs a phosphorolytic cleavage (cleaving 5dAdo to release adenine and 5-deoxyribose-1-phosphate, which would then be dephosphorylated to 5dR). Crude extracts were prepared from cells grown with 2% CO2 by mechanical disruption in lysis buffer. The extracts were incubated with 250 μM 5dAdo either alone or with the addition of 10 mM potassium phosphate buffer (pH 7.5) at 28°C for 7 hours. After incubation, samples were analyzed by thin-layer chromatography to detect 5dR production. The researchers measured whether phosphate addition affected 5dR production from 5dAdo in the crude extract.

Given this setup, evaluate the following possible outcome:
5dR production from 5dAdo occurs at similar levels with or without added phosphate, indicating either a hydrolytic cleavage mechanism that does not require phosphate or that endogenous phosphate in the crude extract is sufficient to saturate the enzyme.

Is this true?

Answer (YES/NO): NO